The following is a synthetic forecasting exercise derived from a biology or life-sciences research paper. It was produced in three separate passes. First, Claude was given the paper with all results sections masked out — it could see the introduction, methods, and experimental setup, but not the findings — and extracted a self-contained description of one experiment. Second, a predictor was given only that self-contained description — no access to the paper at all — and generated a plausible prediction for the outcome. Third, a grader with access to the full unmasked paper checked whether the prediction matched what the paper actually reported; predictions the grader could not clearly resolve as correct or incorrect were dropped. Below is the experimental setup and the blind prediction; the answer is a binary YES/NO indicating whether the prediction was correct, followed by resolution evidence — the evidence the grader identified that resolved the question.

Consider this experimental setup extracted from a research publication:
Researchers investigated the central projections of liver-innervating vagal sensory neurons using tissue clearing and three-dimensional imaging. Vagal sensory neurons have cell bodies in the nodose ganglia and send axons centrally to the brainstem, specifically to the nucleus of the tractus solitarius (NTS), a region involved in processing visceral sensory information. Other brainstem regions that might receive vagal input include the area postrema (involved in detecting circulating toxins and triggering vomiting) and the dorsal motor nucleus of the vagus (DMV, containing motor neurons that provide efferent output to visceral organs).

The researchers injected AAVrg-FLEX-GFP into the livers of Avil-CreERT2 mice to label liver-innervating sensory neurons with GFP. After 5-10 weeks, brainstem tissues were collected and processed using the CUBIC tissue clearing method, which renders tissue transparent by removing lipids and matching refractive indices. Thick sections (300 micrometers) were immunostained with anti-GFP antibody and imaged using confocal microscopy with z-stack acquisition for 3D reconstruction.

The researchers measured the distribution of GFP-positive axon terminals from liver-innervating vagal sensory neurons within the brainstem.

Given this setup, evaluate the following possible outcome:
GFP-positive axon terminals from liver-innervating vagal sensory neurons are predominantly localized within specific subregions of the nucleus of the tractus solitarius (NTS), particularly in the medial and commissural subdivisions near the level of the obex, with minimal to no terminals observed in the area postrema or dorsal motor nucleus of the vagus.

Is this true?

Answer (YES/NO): NO